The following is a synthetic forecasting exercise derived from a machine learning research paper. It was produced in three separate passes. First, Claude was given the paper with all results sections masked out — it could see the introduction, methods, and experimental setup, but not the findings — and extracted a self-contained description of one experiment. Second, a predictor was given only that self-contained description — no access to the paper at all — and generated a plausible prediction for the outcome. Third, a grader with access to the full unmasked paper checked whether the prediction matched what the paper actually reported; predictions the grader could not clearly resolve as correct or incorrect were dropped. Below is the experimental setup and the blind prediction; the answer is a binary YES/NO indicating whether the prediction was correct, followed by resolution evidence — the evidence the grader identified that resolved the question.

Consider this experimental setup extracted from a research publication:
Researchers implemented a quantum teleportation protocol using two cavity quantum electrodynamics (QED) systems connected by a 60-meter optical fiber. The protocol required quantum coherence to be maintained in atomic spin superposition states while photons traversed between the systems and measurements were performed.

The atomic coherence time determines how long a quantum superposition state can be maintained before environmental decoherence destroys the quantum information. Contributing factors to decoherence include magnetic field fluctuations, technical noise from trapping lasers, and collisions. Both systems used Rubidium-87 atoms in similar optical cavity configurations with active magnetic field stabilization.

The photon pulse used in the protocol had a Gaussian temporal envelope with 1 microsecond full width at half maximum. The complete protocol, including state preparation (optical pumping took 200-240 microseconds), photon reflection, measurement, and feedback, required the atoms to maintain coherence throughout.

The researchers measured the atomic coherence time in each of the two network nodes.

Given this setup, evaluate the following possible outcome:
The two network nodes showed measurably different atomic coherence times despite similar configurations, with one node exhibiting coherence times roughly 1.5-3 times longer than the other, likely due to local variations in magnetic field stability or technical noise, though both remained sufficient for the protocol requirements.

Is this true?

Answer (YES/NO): NO